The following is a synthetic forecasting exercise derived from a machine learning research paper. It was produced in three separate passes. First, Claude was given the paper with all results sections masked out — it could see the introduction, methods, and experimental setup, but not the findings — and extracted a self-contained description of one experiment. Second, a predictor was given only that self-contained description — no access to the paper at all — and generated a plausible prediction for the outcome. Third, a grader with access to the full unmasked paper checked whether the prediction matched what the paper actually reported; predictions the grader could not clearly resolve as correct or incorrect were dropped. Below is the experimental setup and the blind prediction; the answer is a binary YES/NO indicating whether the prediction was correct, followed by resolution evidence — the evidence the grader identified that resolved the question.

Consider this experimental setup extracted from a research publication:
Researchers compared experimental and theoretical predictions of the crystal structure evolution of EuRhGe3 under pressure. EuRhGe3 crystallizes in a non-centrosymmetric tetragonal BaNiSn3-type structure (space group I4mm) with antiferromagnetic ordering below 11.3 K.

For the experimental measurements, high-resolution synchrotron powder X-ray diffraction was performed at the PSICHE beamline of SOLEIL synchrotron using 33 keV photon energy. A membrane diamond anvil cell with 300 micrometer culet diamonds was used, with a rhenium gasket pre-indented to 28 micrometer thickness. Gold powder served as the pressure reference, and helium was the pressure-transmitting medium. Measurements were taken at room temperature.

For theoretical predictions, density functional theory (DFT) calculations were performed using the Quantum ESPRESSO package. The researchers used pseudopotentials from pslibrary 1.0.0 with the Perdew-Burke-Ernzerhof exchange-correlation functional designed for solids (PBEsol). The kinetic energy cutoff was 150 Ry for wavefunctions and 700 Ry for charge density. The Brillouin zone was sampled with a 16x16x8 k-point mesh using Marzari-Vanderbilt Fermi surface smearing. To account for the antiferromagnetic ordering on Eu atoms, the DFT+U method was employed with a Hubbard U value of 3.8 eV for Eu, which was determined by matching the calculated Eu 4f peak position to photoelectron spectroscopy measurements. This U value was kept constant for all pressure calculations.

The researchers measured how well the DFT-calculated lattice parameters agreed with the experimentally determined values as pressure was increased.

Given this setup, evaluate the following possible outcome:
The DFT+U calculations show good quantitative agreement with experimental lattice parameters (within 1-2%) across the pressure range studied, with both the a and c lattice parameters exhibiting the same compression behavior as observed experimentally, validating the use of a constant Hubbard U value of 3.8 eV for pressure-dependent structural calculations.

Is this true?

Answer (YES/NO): NO